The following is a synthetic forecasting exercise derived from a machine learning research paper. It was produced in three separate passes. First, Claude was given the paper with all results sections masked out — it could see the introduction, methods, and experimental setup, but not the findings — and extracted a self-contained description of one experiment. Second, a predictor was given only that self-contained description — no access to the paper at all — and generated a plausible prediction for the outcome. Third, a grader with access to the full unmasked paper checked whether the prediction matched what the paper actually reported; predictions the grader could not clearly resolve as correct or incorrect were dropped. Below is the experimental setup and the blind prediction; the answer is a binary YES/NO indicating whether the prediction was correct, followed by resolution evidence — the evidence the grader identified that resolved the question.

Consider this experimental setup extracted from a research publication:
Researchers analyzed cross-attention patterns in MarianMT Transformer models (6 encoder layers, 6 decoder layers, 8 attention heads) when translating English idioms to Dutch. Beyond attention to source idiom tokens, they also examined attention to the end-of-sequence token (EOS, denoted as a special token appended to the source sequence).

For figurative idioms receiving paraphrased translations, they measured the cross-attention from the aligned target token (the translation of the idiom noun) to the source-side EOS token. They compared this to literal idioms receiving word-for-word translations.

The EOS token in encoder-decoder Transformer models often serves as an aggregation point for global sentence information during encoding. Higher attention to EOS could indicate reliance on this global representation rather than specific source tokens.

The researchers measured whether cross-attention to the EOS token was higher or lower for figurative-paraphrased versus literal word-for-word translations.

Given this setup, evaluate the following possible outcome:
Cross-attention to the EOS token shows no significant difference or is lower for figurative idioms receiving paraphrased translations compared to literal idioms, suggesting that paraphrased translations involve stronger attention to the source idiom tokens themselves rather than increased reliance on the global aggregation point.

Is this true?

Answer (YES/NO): NO